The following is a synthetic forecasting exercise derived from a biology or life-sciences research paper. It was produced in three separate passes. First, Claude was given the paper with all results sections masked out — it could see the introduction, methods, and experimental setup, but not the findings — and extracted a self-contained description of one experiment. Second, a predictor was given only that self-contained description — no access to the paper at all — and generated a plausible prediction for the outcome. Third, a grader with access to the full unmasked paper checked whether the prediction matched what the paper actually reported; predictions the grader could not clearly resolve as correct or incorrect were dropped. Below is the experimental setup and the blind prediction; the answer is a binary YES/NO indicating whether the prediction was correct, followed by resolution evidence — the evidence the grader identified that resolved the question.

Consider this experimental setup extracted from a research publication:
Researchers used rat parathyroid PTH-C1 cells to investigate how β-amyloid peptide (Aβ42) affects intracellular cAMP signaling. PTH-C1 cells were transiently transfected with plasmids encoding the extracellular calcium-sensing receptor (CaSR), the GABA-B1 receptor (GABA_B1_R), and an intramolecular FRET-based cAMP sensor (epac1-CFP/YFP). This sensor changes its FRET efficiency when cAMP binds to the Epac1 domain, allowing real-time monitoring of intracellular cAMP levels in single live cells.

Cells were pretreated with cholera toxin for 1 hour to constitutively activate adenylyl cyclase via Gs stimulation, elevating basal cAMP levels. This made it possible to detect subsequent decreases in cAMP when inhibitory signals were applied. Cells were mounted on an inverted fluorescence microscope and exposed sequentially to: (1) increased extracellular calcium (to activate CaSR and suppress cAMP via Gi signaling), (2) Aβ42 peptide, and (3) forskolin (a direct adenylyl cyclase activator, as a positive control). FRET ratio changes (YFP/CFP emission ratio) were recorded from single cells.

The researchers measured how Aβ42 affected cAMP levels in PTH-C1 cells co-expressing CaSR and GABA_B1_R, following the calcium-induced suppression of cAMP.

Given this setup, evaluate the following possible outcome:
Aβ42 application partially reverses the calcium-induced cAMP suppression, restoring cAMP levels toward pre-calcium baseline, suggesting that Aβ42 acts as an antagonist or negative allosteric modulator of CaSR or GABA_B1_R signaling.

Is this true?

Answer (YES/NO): NO